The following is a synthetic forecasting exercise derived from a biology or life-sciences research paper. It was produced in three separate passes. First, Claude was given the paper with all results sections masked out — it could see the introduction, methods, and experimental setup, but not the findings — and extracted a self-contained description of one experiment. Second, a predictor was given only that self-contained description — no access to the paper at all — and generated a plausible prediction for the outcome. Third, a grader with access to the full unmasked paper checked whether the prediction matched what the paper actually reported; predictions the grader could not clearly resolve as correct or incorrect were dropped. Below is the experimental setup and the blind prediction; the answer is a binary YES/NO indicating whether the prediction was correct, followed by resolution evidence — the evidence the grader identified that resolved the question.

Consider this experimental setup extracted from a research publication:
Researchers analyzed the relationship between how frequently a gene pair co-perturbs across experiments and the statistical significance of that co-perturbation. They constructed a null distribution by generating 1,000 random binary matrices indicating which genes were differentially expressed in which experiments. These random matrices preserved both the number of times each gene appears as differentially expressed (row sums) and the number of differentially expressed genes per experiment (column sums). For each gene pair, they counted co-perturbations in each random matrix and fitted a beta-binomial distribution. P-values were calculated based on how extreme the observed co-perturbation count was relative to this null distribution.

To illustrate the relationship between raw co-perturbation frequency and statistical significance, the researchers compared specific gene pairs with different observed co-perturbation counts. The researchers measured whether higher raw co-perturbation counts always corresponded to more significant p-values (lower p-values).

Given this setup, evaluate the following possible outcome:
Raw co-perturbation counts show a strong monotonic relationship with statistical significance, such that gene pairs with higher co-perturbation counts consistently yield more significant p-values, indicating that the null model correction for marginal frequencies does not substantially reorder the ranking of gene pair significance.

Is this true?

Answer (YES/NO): NO